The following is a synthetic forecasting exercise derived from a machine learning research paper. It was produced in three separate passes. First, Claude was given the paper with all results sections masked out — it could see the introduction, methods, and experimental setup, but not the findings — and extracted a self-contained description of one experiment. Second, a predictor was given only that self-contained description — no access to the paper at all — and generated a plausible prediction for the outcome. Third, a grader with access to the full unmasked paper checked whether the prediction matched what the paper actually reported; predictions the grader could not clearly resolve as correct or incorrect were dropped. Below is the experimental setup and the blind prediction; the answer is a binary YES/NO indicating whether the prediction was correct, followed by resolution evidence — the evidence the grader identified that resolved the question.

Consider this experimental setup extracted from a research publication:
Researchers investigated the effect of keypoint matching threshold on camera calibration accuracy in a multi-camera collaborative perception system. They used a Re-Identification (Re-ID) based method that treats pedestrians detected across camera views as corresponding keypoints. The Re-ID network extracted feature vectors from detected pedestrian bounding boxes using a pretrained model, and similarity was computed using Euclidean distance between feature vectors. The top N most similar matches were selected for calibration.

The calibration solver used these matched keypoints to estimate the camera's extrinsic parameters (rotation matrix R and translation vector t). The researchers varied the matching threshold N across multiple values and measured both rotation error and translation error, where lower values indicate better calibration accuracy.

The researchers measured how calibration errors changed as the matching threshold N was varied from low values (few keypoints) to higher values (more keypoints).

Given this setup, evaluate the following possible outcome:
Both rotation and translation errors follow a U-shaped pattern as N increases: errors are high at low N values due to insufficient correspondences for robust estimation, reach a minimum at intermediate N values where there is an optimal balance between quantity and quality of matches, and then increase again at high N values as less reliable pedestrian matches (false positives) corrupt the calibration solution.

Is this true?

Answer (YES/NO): YES